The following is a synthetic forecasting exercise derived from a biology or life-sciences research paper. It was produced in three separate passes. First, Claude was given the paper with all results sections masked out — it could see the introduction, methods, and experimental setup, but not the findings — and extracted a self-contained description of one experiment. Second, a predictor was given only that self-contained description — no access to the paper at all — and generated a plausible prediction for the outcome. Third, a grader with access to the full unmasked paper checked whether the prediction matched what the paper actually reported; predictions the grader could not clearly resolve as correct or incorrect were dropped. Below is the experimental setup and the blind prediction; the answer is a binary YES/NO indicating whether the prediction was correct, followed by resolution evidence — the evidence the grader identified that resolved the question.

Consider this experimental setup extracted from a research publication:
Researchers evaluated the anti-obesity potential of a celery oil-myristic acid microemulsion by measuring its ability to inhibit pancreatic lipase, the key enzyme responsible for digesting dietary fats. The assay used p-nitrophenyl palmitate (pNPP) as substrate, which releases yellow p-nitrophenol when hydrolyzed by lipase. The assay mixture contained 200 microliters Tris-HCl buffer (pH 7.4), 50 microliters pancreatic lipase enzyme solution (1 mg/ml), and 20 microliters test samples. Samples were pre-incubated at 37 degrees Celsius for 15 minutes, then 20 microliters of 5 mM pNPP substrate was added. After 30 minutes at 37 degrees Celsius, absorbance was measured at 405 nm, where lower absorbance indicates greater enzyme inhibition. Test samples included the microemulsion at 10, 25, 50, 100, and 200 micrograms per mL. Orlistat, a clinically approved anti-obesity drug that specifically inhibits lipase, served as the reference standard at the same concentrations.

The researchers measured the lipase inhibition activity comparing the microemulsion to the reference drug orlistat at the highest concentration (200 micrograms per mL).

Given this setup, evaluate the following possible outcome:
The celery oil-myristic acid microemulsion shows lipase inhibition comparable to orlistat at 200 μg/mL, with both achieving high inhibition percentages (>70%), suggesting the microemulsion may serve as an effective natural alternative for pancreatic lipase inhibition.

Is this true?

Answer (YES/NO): NO